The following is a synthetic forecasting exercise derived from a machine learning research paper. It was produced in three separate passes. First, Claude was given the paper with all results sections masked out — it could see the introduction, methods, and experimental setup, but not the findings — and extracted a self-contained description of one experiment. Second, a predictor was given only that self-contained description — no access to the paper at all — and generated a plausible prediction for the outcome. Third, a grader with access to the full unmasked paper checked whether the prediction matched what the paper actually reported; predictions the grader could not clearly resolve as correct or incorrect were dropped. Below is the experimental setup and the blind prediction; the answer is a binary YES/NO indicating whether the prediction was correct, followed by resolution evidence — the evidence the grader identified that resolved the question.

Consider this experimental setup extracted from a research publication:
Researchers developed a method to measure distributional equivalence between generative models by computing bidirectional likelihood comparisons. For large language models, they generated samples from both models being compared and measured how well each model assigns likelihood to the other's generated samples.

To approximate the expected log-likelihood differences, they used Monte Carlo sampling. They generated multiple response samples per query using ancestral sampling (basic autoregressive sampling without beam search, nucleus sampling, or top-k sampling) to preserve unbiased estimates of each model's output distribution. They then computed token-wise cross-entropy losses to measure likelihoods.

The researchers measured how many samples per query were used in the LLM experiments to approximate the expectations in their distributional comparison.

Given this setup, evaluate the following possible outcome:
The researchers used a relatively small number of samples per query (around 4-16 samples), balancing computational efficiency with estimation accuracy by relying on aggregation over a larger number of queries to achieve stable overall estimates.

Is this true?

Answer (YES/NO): NO